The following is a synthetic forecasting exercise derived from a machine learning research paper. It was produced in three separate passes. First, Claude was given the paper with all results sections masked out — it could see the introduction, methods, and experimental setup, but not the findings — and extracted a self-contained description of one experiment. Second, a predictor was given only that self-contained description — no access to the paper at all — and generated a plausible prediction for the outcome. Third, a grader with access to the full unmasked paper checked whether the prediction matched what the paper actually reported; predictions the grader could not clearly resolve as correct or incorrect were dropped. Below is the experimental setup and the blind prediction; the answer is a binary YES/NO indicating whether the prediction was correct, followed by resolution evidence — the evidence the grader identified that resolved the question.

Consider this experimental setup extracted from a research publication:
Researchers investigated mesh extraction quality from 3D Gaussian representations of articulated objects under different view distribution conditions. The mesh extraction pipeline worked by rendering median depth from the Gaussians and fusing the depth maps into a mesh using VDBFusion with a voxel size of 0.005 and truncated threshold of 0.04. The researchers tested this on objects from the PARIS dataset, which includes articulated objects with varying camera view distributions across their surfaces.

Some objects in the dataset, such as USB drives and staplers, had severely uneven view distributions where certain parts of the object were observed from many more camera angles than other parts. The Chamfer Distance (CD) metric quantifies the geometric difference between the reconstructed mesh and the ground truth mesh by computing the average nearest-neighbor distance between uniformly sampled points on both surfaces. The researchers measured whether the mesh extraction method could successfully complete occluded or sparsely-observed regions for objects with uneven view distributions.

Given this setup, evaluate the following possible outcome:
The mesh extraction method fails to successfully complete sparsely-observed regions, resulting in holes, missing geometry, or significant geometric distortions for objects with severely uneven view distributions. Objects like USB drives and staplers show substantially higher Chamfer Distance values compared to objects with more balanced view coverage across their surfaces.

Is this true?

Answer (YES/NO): NO